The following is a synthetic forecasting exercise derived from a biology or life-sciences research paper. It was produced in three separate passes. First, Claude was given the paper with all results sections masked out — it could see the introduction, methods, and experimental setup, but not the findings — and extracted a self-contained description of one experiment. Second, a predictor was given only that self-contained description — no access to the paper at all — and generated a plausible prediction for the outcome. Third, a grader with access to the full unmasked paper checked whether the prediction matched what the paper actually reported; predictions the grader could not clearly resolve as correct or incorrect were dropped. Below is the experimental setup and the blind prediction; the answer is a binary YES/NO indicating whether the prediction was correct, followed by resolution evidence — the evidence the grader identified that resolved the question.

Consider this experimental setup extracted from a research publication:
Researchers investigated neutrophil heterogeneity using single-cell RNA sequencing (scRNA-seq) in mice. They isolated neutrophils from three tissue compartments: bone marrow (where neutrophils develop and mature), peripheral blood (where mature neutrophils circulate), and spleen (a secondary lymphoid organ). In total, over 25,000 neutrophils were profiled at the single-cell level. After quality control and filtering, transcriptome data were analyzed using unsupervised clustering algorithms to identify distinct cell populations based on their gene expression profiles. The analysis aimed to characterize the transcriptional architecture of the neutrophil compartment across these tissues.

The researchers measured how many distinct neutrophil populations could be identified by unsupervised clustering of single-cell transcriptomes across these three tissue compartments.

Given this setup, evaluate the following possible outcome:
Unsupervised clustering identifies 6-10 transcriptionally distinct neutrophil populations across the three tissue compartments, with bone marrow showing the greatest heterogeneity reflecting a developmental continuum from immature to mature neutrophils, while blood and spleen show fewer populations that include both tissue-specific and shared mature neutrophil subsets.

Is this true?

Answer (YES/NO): YES